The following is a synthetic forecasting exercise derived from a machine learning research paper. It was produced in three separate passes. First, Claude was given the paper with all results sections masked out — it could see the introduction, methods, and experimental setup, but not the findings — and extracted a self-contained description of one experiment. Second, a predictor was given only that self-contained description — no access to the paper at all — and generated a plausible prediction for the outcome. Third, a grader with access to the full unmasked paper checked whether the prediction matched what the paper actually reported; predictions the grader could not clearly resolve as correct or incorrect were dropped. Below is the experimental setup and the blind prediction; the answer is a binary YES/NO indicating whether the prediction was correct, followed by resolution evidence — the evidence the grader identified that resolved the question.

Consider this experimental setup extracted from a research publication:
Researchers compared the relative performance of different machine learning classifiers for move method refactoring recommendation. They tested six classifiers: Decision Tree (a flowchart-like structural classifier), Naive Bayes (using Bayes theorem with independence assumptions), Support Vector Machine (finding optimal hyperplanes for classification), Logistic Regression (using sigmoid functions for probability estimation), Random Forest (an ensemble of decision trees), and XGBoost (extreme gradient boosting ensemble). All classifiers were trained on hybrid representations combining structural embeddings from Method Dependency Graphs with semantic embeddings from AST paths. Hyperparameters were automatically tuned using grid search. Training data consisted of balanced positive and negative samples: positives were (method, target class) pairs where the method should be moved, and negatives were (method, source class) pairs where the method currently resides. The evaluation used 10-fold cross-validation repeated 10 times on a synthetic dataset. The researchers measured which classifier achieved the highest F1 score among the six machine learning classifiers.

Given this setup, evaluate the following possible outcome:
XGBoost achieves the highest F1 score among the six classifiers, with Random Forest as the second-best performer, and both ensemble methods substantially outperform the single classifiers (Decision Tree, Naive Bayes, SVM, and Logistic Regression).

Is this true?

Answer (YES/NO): NO